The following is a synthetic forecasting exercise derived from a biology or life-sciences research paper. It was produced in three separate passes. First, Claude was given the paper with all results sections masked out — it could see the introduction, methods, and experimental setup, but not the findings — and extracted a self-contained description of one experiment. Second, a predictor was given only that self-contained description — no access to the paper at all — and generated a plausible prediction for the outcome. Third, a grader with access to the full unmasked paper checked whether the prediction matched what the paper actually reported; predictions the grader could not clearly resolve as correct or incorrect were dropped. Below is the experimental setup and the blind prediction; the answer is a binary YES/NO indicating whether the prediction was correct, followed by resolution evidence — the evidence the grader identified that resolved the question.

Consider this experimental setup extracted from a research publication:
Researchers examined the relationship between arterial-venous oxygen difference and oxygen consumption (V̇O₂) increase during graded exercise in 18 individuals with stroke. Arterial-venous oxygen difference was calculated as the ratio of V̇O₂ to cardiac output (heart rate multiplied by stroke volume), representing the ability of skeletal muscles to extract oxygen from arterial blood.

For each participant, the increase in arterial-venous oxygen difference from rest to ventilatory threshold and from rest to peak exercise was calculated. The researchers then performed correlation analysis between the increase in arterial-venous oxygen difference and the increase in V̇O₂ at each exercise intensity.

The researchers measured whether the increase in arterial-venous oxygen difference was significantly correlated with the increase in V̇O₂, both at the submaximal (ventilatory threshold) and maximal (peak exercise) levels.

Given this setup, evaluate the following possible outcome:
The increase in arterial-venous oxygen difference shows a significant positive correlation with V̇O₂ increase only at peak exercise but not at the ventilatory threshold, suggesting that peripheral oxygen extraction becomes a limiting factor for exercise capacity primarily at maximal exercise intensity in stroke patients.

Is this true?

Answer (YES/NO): NO